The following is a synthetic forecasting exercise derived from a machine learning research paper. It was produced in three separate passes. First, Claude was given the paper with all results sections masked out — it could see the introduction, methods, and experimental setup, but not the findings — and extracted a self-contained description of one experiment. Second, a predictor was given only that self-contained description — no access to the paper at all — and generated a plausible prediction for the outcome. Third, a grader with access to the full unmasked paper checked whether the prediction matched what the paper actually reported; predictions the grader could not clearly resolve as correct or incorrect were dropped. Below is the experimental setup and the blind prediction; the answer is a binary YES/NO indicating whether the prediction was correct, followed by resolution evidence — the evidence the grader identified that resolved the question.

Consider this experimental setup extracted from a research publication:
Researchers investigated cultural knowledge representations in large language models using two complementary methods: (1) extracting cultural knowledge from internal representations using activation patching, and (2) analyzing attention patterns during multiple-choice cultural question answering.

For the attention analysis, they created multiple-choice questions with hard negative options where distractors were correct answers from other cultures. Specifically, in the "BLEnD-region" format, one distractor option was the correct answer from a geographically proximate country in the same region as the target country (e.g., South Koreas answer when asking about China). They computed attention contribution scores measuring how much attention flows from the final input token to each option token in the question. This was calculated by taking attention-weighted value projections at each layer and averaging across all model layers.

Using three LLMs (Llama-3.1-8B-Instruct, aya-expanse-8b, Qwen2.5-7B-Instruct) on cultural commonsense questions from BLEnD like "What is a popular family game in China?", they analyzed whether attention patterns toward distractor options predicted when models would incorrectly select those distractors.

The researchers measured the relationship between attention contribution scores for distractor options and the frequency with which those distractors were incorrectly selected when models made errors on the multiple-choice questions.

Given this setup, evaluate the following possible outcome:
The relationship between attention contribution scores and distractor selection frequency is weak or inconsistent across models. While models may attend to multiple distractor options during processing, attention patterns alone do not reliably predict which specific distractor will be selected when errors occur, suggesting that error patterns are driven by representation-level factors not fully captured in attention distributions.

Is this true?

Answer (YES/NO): YES